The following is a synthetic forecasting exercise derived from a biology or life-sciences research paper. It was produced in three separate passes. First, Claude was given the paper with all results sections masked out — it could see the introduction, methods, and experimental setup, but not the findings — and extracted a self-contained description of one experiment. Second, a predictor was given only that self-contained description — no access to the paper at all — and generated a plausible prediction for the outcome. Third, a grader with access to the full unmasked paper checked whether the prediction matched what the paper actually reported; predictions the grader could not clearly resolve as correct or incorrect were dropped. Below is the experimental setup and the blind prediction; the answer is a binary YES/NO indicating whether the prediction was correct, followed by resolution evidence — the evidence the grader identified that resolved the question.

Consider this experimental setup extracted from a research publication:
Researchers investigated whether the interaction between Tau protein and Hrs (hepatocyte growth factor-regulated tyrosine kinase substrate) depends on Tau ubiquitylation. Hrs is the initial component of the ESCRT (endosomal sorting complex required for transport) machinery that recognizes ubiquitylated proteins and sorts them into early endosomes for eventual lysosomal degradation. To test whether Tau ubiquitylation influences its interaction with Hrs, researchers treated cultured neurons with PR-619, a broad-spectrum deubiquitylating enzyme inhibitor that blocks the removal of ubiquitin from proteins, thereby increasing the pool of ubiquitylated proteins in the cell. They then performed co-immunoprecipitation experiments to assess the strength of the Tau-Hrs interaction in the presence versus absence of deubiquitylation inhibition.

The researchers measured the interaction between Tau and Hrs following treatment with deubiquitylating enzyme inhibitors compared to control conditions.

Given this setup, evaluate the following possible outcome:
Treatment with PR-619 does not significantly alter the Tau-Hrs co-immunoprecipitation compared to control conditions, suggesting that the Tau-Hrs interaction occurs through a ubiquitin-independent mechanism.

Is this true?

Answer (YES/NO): NO